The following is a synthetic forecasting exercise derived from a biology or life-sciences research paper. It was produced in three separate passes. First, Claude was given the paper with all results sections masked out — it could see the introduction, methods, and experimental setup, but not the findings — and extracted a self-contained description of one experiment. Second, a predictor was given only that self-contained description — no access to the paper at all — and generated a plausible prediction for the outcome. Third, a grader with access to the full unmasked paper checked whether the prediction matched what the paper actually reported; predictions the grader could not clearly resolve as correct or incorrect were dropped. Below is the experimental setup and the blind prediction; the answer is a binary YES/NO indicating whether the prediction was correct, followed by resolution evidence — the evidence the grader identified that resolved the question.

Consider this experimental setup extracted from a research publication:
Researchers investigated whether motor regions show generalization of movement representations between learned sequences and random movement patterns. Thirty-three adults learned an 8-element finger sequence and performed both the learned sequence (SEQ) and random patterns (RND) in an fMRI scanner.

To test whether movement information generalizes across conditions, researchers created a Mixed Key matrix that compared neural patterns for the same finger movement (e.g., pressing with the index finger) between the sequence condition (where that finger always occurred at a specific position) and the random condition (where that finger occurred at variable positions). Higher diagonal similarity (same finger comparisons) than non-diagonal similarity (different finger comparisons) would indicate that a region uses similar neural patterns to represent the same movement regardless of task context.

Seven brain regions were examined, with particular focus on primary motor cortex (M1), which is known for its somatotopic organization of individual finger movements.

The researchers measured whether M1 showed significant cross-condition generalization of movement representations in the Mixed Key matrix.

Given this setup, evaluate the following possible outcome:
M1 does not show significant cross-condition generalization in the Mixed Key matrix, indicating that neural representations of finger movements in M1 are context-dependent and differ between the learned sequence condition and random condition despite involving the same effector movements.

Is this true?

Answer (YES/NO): NO